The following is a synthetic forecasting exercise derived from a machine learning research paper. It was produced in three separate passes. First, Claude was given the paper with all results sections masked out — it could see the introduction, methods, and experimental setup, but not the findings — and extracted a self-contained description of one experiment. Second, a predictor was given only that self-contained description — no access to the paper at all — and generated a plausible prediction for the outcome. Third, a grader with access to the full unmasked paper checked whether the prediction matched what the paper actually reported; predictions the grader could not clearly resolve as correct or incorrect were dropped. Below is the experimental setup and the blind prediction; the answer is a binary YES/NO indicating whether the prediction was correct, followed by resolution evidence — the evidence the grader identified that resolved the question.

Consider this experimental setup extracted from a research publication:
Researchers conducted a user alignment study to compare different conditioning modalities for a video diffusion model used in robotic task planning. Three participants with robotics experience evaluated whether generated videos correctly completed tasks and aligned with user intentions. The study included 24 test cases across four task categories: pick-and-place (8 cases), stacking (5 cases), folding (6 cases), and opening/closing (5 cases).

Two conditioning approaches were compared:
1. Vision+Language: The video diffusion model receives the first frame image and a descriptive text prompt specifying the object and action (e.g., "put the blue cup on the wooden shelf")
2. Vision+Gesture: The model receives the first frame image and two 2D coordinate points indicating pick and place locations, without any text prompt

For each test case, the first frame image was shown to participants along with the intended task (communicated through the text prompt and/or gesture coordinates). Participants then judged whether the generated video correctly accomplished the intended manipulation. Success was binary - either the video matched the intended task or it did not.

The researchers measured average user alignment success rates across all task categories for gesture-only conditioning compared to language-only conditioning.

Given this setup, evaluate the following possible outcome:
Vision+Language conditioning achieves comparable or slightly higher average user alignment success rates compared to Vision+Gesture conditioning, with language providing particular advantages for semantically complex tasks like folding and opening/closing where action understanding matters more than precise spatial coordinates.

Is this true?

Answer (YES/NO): NO